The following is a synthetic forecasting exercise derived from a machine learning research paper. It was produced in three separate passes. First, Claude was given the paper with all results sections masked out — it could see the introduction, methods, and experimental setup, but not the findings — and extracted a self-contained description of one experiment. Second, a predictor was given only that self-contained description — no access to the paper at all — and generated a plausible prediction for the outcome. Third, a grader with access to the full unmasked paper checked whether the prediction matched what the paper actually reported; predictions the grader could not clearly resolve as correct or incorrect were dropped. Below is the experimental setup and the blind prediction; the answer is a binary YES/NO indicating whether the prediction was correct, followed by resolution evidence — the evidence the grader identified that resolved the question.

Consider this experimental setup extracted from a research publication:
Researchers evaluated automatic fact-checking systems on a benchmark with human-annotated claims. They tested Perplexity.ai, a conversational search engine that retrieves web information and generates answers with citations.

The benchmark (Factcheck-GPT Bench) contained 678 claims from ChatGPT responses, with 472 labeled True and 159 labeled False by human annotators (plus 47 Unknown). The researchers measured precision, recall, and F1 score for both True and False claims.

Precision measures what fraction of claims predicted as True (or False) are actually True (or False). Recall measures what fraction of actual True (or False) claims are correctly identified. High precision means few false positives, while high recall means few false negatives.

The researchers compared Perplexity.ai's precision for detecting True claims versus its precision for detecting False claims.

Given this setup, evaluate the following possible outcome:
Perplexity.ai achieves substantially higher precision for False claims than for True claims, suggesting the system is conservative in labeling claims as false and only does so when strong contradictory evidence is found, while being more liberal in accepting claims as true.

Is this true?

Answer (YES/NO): NO